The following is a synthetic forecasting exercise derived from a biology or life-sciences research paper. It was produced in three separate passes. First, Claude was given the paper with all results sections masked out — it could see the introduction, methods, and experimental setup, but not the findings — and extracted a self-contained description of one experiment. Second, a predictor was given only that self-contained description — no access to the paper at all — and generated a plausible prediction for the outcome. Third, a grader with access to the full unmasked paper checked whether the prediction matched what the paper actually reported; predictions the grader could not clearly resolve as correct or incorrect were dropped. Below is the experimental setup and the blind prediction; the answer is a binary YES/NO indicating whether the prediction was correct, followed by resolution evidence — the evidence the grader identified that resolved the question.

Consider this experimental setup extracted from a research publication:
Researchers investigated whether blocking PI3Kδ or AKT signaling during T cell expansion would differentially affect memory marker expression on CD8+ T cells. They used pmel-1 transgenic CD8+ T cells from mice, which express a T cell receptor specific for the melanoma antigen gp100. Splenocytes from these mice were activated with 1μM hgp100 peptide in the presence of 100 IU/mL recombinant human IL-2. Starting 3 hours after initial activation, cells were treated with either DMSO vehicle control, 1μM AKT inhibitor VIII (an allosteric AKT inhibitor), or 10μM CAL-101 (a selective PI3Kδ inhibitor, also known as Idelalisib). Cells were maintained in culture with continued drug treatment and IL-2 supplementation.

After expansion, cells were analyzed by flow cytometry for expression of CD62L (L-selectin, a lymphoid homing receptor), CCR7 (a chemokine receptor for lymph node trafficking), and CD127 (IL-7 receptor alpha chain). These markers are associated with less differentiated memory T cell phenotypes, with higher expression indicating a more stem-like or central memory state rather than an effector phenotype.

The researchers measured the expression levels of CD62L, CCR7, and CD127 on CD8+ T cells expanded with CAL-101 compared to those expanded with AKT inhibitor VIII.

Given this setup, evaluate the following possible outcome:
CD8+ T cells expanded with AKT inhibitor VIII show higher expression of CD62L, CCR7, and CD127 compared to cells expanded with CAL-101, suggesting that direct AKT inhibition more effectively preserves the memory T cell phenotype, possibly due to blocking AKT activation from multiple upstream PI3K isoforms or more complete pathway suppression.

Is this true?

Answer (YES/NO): NO